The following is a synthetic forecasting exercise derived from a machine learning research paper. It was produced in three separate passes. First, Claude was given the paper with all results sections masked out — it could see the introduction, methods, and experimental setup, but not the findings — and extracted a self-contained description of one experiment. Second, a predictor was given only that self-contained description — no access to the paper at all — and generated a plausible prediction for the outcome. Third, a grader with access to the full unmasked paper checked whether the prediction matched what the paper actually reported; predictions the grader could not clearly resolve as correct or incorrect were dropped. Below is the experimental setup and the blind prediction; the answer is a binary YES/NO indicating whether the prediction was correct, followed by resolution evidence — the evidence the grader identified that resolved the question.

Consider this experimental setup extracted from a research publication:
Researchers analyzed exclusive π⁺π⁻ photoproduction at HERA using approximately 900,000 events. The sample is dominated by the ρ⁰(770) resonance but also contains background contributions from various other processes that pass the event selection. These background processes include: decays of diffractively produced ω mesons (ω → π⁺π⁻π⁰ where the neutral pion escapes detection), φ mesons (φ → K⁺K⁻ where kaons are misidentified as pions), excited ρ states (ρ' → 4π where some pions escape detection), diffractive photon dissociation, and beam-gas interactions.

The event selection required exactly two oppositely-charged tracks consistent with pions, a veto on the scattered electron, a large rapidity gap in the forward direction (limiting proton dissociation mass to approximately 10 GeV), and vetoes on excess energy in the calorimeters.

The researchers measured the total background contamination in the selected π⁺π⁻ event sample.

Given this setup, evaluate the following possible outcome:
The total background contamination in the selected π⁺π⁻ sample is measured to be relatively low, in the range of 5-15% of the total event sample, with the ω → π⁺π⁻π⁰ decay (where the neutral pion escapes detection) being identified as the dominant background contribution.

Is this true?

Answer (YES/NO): NO